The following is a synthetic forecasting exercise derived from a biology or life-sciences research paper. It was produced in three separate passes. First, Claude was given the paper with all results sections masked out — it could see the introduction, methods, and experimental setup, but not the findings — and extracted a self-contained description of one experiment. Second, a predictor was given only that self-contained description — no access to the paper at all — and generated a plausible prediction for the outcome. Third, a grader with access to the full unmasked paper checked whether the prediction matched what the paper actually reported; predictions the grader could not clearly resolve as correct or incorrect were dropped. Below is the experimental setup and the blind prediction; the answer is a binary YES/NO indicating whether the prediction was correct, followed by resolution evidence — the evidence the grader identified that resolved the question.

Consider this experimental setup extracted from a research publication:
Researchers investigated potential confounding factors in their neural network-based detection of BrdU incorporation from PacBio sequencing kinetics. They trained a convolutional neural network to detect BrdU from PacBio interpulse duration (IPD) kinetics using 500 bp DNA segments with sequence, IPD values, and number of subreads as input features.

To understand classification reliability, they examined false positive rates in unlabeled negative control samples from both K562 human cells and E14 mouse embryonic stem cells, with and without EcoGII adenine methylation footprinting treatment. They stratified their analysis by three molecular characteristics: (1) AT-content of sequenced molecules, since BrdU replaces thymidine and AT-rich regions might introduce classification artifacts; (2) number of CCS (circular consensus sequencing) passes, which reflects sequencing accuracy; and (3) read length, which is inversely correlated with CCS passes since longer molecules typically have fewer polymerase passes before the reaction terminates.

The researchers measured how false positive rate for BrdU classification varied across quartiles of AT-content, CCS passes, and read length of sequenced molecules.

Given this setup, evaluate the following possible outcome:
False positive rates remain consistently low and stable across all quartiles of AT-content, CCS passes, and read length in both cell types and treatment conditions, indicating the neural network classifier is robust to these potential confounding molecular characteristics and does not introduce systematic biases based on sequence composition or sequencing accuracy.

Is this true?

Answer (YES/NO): NO